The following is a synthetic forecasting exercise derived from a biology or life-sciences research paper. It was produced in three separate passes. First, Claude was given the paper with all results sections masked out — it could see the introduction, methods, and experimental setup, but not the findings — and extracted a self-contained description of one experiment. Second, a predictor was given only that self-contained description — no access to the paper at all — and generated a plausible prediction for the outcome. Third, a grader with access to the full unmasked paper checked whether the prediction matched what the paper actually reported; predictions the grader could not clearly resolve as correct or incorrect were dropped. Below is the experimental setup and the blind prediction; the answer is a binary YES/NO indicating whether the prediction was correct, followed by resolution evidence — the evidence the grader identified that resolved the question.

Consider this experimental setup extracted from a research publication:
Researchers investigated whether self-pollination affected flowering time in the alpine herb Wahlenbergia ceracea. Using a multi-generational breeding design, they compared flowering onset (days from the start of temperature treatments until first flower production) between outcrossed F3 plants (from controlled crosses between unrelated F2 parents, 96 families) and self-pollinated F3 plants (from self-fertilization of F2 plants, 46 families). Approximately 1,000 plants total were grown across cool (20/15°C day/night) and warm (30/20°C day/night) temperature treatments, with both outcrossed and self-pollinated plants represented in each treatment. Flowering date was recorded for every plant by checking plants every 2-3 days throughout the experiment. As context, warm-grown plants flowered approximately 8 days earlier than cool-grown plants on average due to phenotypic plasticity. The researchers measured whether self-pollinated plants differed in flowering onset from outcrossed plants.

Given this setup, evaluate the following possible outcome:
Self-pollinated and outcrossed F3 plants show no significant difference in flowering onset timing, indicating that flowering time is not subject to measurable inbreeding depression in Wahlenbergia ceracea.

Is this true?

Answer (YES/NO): NO